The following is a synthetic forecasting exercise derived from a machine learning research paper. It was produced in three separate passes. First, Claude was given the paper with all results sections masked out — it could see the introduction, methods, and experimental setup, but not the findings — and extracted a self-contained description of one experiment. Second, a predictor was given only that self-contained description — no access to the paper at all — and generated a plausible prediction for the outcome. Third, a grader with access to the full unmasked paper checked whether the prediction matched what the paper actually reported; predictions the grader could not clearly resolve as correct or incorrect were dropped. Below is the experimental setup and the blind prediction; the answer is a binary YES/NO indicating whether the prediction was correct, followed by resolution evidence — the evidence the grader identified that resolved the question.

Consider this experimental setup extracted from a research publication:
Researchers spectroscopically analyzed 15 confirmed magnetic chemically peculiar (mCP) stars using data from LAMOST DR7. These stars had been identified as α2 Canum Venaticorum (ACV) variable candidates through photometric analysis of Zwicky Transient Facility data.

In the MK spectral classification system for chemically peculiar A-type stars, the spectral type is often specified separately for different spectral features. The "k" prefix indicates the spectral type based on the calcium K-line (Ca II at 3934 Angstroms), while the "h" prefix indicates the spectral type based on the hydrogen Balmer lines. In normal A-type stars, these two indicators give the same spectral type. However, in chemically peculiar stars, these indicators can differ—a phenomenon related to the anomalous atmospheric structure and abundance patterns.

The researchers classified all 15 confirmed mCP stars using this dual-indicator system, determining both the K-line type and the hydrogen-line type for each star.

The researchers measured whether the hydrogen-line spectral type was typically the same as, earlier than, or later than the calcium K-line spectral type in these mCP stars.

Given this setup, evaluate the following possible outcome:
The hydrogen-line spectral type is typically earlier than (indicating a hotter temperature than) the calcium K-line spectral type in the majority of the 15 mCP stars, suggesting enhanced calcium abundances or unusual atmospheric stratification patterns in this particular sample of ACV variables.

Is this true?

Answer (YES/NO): NO